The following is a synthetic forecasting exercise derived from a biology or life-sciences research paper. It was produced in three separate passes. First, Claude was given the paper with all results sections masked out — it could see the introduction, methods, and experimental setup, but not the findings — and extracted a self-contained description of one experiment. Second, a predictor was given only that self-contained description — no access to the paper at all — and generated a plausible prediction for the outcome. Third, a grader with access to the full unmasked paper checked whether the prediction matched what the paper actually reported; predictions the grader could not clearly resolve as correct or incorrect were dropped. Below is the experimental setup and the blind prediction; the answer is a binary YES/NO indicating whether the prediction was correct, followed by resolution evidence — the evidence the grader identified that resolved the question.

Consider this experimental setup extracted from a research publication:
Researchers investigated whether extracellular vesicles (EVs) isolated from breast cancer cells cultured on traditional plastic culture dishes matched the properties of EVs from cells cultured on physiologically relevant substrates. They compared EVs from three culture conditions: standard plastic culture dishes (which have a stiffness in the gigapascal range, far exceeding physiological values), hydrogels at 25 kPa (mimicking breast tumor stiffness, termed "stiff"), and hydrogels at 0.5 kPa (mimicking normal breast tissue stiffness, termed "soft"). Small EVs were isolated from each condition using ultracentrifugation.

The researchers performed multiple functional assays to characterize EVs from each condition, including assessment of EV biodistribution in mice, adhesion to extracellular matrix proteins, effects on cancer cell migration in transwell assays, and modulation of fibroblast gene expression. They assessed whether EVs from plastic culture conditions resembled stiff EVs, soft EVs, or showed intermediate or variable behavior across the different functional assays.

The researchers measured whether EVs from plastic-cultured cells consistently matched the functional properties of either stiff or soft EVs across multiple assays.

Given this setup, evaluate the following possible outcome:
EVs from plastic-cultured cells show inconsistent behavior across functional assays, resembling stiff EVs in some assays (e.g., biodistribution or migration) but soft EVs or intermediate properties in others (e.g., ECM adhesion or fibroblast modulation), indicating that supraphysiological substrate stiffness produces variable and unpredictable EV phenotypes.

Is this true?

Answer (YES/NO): YES